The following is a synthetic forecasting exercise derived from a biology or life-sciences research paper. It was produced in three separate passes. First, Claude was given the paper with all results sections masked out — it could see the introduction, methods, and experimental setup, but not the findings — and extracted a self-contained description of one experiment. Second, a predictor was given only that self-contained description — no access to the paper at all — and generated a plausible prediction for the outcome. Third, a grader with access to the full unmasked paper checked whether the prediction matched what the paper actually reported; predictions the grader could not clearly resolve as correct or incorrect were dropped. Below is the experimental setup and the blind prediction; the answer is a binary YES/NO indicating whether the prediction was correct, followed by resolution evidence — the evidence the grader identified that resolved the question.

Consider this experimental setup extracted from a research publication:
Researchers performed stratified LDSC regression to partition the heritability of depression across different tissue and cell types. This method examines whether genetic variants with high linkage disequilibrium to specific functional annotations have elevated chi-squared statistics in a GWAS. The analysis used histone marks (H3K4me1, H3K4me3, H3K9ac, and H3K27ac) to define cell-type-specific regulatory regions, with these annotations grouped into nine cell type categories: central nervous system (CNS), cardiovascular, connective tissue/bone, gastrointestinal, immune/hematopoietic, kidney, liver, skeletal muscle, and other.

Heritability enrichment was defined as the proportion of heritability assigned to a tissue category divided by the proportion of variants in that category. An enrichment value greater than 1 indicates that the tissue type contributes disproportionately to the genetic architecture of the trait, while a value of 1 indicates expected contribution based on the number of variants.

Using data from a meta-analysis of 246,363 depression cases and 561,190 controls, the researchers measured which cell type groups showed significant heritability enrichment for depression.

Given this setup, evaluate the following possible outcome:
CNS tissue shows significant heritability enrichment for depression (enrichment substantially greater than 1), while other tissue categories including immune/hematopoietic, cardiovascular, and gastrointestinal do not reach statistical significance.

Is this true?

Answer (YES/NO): YES